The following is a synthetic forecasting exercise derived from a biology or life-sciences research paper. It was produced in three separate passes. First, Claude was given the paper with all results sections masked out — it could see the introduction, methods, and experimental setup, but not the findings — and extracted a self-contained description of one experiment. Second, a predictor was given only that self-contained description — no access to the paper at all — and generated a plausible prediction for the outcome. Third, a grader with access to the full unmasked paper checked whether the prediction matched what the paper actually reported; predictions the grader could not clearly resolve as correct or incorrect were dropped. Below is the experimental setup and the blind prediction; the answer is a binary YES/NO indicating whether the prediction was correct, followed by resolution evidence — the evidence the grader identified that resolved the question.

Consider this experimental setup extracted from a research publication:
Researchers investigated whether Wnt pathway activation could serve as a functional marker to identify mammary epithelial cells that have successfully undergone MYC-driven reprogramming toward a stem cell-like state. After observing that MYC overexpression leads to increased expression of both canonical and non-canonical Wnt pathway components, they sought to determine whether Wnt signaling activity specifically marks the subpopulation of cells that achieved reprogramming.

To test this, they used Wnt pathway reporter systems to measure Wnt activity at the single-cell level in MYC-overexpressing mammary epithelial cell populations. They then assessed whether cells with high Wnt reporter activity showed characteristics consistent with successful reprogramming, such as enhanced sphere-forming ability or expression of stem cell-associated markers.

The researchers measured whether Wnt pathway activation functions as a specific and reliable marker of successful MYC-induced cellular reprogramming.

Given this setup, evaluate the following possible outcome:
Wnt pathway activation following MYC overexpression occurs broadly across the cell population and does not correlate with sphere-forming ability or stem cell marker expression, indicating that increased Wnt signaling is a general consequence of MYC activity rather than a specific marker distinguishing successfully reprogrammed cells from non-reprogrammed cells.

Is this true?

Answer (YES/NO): NO